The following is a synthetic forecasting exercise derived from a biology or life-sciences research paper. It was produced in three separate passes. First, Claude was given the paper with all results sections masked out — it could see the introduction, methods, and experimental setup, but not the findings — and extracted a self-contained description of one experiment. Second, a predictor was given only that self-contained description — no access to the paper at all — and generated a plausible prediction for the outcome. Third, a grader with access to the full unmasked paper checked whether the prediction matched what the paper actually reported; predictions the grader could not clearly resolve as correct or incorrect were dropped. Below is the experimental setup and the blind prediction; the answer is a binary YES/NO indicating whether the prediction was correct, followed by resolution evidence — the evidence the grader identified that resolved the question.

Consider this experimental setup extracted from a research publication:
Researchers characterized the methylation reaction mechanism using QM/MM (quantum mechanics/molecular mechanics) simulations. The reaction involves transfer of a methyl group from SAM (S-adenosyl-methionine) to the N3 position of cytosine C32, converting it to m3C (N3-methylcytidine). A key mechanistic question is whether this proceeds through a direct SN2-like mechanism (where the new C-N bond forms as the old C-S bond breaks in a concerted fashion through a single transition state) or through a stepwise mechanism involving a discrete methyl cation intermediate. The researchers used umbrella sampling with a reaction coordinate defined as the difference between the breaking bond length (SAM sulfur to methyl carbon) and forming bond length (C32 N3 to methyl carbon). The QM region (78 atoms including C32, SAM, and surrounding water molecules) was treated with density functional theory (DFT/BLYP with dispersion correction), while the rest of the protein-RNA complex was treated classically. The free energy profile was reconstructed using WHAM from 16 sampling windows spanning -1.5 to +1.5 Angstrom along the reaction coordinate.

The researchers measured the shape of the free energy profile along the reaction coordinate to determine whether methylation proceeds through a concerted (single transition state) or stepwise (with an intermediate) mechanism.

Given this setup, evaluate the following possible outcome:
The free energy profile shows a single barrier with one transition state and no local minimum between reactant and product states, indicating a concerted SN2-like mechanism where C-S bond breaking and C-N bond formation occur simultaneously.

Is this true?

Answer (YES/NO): YES